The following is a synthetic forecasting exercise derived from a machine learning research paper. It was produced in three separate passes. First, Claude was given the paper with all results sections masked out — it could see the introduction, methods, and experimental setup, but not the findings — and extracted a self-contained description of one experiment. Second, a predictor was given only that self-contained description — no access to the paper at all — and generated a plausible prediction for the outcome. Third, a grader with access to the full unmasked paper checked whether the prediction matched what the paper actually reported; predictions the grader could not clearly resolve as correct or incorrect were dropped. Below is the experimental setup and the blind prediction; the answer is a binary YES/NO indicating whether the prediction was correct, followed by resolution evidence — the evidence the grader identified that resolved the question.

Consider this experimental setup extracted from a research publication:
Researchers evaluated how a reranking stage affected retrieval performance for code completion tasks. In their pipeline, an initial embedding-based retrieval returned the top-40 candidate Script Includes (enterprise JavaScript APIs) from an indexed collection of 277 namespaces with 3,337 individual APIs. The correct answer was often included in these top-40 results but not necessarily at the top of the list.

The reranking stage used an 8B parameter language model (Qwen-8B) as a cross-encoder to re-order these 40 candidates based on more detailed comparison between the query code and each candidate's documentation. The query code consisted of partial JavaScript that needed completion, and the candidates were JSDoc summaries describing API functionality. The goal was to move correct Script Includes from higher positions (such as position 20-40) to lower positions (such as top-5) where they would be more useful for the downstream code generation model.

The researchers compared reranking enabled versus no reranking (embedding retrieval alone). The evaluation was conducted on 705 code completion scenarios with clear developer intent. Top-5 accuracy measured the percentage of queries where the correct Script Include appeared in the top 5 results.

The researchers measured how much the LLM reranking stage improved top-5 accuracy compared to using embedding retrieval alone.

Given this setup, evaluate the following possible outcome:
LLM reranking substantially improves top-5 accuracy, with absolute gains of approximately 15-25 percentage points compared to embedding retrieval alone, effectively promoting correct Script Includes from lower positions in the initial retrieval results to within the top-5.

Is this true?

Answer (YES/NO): NO